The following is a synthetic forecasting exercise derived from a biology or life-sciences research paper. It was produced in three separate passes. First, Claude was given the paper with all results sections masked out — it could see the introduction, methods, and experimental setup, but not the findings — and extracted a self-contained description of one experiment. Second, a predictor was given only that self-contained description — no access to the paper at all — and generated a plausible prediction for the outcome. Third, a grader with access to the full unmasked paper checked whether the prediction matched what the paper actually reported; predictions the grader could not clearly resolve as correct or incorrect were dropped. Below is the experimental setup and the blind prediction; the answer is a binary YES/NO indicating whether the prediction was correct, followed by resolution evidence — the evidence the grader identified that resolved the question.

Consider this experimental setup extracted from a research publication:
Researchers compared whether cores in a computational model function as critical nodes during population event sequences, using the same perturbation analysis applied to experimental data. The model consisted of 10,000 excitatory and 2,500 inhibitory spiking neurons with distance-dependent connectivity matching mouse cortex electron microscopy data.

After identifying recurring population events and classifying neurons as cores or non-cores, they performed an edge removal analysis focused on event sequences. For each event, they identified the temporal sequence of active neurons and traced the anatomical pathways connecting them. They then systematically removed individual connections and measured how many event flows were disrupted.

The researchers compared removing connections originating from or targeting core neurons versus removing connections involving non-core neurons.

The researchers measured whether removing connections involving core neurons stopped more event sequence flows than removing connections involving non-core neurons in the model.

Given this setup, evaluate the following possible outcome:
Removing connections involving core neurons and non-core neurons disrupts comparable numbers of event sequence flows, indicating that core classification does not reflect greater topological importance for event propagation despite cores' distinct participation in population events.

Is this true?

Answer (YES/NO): NO